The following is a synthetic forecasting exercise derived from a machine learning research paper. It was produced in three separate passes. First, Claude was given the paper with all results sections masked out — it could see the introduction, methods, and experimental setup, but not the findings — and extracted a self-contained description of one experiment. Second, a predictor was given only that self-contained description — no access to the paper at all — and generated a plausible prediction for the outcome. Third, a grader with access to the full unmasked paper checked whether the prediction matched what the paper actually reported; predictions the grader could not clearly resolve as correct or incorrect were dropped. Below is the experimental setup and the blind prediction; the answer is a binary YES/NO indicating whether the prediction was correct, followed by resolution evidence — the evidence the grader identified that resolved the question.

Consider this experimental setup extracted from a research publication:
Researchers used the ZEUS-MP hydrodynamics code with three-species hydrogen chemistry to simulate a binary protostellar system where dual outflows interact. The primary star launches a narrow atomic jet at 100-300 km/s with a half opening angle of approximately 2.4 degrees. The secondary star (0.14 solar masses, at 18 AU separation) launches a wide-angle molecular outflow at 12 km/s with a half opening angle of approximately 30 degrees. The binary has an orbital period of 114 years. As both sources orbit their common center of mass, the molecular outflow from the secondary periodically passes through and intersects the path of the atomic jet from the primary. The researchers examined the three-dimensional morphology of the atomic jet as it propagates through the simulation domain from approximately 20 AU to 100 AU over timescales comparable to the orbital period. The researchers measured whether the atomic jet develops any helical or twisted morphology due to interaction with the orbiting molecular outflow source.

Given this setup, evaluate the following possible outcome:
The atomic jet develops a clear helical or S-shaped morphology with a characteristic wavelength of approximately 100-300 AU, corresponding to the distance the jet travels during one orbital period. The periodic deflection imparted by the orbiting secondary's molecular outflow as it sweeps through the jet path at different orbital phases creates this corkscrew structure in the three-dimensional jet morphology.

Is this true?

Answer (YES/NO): NO